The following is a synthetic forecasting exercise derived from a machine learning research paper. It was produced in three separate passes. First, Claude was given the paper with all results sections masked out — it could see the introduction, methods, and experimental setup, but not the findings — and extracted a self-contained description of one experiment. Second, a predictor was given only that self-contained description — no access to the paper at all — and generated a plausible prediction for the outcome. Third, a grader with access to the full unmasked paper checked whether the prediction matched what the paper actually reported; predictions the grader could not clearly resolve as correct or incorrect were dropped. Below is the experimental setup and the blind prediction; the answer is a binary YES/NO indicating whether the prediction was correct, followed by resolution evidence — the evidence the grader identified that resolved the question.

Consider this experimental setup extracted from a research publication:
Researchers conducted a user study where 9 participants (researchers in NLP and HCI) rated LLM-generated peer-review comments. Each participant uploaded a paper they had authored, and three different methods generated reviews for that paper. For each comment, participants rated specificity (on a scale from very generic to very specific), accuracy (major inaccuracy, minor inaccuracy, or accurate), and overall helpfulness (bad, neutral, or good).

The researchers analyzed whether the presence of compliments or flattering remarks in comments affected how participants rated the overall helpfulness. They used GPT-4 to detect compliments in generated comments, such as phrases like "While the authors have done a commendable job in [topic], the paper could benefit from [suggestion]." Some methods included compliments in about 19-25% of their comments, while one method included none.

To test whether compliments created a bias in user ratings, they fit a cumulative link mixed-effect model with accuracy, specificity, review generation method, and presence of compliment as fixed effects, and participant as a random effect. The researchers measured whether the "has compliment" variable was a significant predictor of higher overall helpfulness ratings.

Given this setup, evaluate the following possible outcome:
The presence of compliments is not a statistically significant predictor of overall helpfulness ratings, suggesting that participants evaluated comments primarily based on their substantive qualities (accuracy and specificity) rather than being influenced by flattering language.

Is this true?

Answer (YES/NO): YES